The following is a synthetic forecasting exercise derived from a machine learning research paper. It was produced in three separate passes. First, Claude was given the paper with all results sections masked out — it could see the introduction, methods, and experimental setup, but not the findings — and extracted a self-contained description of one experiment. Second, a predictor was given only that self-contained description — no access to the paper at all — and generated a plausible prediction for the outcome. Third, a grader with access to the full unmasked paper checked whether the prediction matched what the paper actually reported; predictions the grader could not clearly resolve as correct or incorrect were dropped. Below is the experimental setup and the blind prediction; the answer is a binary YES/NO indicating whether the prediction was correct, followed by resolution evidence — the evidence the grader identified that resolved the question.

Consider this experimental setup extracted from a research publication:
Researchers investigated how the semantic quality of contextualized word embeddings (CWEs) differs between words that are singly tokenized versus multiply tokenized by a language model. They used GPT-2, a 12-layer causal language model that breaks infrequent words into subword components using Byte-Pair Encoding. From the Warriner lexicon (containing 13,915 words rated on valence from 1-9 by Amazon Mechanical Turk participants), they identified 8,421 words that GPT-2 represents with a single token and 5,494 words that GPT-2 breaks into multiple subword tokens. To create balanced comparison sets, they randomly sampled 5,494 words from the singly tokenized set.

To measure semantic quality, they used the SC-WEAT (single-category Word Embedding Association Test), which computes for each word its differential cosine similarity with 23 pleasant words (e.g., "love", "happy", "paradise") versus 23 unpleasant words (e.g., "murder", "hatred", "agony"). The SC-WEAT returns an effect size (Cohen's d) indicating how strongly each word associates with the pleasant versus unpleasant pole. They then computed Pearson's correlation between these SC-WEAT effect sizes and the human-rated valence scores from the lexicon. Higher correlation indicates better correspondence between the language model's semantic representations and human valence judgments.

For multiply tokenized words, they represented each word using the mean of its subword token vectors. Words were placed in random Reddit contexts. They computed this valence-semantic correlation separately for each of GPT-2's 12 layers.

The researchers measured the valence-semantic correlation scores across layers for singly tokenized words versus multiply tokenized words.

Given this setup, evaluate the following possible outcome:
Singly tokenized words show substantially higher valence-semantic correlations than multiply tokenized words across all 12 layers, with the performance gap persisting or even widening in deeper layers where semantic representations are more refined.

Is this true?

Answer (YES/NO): NO